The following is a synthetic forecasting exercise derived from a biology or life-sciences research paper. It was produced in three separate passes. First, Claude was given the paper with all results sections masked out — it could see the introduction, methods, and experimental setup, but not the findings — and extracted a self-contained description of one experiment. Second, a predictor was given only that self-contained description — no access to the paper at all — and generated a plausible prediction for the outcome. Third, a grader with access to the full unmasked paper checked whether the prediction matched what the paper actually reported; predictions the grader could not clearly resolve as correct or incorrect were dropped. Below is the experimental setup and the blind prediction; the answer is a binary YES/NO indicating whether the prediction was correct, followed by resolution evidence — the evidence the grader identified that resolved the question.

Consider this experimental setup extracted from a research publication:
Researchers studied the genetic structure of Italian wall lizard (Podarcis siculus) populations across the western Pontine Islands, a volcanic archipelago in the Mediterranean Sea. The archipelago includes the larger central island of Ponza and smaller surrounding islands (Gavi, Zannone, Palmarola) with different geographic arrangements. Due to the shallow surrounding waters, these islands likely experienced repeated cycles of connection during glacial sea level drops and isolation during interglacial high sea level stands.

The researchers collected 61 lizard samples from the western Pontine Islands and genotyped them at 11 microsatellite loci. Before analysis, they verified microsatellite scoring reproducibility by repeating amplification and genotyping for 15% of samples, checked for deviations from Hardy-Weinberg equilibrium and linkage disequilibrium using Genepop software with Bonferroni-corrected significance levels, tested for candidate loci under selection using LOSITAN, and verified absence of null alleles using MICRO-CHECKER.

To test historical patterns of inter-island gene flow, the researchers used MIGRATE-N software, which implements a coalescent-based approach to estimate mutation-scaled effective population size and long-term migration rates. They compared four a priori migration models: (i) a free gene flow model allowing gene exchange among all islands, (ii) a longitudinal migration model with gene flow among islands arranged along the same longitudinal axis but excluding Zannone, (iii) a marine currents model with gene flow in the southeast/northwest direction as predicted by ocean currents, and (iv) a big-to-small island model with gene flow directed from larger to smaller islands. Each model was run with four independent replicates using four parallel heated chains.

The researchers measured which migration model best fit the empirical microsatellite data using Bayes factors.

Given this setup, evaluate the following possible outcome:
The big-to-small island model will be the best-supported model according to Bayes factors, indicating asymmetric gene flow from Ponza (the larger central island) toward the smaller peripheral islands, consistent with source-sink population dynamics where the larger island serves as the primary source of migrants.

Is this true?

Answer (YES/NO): NO